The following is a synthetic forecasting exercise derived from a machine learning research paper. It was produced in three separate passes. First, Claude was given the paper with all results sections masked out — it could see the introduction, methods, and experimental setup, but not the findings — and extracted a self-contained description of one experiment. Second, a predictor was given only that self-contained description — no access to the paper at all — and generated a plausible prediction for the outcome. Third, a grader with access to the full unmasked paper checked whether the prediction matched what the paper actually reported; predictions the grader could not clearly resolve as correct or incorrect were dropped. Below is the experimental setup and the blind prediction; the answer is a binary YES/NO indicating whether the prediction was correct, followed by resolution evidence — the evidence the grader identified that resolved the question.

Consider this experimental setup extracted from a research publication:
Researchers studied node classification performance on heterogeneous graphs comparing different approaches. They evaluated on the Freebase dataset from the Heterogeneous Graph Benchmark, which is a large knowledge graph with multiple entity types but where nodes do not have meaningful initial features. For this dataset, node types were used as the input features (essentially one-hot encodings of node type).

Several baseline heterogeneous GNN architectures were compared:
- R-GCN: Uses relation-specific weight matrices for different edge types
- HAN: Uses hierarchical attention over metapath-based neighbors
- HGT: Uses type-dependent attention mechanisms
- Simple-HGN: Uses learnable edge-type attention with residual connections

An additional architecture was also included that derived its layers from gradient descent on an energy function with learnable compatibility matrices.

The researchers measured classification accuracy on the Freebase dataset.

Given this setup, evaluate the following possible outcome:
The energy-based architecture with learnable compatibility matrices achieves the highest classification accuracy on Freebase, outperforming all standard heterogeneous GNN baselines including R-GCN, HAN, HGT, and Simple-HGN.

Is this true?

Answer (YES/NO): NO